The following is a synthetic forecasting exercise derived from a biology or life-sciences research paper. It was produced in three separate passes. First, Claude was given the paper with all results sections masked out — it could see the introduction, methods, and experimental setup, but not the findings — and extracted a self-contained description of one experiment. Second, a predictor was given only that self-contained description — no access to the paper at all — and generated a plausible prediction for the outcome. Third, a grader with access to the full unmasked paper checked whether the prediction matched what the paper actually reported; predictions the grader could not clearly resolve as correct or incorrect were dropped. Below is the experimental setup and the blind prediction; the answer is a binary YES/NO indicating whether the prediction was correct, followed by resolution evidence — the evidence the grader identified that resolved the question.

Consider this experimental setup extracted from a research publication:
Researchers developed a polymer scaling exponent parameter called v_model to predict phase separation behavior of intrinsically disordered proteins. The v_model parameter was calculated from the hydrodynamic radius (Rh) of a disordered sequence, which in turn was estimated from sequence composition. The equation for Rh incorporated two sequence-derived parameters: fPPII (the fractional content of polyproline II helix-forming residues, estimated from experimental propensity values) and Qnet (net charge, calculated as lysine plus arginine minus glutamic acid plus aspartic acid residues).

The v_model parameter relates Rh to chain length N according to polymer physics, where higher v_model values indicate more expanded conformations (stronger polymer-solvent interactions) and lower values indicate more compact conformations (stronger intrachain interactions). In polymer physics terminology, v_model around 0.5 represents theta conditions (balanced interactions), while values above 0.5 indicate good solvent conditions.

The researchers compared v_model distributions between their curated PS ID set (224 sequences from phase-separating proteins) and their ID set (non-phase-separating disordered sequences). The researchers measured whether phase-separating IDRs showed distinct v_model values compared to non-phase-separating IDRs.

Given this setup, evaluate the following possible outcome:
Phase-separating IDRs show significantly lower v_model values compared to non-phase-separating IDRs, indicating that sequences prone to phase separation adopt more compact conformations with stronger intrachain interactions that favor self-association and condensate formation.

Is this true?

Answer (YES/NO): YES